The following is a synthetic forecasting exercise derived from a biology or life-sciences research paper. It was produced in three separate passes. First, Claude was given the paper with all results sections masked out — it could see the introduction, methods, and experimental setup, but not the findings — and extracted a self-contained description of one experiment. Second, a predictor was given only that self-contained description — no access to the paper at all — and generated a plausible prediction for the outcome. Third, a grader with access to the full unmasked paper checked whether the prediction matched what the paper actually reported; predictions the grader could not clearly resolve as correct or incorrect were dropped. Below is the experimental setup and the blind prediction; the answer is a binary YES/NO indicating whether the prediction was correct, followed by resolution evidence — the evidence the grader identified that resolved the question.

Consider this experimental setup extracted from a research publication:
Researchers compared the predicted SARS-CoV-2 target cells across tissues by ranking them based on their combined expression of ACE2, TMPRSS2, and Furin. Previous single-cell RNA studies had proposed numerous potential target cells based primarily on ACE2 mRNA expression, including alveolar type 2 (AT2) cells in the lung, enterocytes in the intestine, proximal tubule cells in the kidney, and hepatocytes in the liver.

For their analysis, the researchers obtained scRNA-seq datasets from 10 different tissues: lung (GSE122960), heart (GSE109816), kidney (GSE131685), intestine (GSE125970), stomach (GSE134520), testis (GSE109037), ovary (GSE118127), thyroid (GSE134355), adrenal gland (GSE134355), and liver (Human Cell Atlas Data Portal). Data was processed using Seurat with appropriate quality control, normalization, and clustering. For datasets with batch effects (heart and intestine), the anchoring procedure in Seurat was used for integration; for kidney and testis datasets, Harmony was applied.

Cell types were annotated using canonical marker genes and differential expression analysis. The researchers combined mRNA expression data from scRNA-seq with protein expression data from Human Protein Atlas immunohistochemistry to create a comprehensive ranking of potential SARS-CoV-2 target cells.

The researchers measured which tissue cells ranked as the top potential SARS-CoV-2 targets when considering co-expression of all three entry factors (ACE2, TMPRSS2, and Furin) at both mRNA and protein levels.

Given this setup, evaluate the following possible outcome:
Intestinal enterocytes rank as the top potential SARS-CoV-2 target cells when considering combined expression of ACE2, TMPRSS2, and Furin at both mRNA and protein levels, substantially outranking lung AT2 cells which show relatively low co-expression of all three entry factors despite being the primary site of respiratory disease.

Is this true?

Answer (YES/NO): NO